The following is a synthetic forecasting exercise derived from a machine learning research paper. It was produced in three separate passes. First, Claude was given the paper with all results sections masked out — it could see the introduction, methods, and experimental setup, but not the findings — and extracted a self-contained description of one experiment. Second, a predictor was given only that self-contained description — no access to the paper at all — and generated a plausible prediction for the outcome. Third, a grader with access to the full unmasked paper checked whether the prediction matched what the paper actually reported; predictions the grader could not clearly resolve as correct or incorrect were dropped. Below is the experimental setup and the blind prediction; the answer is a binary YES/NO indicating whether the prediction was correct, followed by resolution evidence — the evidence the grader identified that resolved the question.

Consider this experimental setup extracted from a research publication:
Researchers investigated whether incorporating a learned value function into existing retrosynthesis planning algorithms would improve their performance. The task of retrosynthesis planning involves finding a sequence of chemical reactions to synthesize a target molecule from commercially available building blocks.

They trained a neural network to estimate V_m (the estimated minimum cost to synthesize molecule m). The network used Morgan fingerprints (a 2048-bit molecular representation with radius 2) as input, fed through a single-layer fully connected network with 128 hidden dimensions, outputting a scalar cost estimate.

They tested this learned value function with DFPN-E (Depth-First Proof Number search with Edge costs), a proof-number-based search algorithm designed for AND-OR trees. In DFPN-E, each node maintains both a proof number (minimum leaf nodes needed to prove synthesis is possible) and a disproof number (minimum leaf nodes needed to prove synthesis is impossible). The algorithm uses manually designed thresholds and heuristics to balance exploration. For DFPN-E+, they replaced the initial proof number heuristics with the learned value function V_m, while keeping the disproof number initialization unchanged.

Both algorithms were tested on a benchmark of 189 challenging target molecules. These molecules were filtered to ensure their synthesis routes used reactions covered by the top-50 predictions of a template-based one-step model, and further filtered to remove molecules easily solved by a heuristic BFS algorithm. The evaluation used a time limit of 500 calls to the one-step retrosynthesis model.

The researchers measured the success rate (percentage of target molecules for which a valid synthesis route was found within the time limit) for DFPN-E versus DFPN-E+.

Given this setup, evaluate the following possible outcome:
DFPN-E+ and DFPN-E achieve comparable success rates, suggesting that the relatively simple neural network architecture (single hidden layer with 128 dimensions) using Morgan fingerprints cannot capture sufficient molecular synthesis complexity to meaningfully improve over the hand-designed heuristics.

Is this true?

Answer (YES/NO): NO